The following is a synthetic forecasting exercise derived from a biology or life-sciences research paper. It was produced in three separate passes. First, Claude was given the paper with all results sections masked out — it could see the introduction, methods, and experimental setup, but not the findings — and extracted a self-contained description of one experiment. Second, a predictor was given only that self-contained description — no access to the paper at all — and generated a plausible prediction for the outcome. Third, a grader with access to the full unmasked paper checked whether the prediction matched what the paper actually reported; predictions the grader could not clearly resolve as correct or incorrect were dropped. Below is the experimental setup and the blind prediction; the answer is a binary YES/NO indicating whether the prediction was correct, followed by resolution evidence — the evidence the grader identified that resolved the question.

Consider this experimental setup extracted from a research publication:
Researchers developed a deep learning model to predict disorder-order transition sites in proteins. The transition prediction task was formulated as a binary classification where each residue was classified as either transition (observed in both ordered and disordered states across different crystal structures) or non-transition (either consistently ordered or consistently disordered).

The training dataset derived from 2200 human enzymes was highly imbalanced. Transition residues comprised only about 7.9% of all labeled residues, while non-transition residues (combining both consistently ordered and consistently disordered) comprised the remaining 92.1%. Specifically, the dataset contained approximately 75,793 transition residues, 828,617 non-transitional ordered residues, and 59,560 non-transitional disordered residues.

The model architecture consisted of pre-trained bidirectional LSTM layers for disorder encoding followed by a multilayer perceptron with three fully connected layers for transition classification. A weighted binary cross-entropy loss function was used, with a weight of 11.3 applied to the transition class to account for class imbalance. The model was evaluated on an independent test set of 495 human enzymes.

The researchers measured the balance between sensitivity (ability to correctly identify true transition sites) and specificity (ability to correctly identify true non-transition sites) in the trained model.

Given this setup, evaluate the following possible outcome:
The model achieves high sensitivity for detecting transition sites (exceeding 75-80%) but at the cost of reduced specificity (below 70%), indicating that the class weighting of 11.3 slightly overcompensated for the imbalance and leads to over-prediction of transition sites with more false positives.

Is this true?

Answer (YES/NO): NO